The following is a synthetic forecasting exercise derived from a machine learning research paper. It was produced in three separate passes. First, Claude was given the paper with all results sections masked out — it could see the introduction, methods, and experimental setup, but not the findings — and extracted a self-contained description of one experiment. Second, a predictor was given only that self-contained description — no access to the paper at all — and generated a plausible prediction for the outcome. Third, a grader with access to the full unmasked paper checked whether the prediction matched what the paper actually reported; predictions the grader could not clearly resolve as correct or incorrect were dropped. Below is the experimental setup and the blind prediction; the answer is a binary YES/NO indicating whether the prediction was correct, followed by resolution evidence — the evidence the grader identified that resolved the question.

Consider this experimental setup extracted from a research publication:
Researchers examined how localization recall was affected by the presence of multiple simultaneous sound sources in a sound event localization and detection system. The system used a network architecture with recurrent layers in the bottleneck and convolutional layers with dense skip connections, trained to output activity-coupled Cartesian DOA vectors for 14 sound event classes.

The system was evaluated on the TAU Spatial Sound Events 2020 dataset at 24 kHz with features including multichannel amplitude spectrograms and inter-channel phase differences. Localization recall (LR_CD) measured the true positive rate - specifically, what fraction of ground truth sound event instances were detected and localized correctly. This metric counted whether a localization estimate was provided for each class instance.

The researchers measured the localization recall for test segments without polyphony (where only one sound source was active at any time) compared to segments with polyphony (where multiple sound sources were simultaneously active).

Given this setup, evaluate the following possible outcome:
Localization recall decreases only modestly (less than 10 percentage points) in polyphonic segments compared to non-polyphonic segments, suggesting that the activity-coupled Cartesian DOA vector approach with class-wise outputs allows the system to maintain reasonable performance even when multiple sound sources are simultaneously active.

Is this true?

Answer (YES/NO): YES